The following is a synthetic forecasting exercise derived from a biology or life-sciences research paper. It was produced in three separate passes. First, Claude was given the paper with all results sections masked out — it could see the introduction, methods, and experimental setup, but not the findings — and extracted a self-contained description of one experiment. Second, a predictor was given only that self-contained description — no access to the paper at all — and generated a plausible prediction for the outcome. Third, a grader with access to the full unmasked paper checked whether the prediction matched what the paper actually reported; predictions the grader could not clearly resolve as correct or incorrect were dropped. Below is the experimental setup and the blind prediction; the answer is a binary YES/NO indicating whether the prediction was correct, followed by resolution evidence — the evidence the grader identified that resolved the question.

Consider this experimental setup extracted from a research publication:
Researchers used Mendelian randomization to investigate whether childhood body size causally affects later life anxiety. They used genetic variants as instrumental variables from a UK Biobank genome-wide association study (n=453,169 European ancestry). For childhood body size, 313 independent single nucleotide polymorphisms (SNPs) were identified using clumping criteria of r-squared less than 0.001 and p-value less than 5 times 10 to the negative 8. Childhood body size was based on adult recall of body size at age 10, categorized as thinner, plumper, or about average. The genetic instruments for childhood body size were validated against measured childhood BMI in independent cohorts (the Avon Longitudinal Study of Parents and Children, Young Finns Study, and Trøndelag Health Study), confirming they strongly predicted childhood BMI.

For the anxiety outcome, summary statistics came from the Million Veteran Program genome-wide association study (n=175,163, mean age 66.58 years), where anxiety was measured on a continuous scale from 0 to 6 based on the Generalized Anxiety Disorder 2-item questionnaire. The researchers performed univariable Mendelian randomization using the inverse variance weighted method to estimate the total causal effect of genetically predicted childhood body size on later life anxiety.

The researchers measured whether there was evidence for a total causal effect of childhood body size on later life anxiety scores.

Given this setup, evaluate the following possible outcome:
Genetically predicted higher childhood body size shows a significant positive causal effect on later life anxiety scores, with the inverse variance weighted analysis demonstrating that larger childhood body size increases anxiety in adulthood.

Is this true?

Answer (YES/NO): NO